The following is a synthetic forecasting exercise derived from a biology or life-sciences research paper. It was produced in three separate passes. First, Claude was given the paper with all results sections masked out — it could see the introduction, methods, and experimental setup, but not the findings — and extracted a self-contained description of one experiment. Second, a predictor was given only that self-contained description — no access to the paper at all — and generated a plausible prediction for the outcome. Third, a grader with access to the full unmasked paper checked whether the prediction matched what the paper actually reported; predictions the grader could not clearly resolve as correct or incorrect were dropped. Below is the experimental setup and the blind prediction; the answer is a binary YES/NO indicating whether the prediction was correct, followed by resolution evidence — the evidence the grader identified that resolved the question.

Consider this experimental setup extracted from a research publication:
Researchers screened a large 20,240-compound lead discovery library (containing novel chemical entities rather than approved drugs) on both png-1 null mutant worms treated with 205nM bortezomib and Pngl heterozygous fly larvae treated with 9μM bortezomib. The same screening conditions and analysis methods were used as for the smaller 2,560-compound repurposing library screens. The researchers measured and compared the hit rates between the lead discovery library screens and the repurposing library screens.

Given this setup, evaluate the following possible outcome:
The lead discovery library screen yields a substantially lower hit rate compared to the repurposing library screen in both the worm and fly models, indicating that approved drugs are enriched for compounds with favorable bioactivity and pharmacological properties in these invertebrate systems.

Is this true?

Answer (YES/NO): YES